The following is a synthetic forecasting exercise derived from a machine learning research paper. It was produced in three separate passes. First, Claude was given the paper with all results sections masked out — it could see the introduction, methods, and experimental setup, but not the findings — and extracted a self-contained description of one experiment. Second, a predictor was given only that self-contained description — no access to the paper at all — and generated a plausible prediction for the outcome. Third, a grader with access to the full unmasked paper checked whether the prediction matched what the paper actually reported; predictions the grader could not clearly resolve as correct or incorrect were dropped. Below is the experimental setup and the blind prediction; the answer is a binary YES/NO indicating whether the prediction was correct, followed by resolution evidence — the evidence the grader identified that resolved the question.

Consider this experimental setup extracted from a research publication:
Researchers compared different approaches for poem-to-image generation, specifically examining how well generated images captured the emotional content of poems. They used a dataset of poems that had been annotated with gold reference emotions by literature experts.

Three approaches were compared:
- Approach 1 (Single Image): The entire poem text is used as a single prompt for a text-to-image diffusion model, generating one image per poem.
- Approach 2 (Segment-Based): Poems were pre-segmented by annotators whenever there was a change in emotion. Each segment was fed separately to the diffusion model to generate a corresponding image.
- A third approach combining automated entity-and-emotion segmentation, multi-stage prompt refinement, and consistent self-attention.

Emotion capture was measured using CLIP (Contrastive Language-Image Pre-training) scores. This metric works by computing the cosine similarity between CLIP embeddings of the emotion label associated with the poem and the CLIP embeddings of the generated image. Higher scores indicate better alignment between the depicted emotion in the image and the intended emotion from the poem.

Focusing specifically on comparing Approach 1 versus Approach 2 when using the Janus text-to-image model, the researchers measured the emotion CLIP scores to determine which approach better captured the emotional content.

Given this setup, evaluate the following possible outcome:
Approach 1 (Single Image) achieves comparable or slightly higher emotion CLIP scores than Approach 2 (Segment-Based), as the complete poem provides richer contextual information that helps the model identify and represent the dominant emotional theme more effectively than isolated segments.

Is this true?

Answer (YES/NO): NO